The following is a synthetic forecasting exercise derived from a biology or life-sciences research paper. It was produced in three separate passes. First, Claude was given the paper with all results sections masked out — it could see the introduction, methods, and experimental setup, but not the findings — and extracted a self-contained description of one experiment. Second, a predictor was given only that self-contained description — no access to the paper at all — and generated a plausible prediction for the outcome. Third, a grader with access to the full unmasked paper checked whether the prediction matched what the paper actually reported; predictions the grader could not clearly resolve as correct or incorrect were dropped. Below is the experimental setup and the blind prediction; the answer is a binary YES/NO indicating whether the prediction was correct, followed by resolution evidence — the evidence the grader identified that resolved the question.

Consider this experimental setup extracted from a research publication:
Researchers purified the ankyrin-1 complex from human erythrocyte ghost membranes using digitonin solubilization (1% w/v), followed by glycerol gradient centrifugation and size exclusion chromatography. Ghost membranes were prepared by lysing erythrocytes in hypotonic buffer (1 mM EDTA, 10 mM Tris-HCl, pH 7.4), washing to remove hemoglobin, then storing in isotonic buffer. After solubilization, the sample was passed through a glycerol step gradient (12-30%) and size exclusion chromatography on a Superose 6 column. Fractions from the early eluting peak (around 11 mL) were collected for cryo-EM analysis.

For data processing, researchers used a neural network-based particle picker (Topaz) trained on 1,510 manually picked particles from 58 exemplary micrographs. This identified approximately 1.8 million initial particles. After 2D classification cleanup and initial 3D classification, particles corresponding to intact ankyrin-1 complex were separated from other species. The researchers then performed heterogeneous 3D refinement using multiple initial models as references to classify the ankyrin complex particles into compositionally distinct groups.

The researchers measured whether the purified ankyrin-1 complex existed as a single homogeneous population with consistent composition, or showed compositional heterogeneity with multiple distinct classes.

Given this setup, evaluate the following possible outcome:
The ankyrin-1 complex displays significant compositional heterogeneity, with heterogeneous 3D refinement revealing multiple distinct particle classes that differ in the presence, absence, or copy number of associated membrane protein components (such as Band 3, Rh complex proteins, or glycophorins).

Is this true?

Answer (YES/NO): YES